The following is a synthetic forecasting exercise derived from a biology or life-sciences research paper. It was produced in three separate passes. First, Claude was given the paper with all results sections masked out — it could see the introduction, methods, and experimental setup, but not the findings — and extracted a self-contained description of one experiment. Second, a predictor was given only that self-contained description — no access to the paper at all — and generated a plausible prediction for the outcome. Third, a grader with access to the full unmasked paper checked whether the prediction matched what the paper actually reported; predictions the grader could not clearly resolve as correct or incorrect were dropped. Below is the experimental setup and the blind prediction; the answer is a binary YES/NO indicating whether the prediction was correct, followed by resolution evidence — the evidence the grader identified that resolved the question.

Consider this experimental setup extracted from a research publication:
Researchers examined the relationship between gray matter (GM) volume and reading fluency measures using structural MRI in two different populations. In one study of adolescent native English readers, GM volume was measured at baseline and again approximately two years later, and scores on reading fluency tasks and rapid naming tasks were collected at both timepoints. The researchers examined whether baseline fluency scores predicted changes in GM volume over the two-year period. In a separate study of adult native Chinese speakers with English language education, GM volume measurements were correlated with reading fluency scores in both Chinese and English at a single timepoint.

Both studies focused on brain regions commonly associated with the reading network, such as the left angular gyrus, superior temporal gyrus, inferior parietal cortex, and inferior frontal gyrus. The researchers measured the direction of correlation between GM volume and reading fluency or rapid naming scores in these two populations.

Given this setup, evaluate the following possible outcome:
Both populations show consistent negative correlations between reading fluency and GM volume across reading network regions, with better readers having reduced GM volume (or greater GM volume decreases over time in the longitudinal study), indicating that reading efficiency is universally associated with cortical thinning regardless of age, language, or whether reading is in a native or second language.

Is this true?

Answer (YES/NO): NO